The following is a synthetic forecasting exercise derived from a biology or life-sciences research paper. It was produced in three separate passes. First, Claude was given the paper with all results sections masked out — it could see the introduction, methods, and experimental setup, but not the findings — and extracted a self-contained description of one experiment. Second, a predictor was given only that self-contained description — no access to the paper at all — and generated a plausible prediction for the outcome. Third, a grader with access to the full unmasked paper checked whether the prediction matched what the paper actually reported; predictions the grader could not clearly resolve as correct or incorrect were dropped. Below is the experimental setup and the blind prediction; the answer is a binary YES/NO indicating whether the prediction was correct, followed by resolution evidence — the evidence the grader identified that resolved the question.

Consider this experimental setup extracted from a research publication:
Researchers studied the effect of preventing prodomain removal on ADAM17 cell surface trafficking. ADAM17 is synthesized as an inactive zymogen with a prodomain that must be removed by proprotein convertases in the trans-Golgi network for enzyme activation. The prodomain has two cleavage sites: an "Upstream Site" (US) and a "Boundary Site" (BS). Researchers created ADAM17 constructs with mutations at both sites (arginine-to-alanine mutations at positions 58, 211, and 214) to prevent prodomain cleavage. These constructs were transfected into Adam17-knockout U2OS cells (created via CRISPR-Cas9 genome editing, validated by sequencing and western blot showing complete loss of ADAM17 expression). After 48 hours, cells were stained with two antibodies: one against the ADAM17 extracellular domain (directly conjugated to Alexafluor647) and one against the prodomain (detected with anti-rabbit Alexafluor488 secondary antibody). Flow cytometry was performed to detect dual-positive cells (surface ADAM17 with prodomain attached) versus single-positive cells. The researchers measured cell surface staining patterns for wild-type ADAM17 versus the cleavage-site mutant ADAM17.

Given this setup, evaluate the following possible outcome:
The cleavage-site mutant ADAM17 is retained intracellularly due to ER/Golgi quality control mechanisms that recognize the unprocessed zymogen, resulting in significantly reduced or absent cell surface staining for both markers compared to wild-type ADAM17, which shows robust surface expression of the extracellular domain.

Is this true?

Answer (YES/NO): NO